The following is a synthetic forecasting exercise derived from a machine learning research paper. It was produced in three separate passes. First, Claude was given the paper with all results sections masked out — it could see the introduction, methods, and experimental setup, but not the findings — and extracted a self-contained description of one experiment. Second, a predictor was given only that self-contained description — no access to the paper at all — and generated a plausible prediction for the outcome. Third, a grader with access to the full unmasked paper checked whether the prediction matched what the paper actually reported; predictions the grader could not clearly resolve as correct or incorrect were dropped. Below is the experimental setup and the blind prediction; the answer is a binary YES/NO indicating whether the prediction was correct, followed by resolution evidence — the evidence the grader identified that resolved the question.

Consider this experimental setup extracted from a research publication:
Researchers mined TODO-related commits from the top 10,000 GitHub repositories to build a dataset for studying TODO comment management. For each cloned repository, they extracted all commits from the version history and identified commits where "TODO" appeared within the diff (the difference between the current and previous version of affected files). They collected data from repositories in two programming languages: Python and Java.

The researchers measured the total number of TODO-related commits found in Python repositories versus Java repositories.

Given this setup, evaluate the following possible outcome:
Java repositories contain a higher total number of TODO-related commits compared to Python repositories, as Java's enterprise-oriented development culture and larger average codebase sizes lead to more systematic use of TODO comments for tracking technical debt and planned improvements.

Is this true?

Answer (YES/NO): NO